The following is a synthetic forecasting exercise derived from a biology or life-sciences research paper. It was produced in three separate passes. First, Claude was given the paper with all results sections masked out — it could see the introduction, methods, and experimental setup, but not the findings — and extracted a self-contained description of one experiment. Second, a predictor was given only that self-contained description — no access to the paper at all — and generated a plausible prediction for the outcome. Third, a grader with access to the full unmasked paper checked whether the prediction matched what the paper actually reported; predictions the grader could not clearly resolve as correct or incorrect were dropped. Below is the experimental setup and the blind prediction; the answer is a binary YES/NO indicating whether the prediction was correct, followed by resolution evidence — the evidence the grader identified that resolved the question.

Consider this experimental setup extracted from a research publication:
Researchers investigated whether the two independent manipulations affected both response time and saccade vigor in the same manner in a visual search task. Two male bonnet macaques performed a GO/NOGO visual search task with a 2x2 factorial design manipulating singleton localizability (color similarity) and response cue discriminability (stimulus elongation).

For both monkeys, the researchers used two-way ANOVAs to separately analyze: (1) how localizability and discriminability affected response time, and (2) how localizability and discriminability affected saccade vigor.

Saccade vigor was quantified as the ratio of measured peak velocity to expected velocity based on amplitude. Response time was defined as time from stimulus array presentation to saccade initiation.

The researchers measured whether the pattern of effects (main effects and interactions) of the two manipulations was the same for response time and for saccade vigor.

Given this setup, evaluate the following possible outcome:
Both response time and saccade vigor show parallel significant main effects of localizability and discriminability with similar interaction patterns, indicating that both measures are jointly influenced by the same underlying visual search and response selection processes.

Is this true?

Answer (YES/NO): NO